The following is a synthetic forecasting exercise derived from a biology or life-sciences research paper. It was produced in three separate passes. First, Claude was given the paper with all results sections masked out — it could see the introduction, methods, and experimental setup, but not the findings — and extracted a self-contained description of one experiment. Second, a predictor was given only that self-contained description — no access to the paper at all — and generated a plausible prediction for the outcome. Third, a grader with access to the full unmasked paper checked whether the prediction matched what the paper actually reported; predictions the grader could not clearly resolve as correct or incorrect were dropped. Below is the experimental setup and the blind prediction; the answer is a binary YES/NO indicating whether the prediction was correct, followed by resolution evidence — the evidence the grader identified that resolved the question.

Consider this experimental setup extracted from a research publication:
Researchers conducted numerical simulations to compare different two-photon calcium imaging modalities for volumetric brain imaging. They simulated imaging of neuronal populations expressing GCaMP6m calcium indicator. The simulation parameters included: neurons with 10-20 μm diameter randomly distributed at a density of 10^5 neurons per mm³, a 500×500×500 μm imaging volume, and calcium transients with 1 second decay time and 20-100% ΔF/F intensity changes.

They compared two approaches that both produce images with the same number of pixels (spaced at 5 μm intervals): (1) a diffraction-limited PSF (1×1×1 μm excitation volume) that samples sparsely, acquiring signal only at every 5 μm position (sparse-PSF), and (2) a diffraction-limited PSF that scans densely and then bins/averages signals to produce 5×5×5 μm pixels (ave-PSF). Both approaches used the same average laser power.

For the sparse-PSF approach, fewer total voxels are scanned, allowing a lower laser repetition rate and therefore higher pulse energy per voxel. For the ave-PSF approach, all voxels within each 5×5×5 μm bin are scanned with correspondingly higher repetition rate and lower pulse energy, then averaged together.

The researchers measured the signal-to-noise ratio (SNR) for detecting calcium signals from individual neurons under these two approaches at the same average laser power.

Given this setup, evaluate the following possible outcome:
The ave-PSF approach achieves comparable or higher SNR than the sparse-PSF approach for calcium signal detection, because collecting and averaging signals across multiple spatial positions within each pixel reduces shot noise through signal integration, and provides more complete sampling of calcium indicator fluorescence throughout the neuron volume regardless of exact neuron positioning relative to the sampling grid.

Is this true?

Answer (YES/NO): NO